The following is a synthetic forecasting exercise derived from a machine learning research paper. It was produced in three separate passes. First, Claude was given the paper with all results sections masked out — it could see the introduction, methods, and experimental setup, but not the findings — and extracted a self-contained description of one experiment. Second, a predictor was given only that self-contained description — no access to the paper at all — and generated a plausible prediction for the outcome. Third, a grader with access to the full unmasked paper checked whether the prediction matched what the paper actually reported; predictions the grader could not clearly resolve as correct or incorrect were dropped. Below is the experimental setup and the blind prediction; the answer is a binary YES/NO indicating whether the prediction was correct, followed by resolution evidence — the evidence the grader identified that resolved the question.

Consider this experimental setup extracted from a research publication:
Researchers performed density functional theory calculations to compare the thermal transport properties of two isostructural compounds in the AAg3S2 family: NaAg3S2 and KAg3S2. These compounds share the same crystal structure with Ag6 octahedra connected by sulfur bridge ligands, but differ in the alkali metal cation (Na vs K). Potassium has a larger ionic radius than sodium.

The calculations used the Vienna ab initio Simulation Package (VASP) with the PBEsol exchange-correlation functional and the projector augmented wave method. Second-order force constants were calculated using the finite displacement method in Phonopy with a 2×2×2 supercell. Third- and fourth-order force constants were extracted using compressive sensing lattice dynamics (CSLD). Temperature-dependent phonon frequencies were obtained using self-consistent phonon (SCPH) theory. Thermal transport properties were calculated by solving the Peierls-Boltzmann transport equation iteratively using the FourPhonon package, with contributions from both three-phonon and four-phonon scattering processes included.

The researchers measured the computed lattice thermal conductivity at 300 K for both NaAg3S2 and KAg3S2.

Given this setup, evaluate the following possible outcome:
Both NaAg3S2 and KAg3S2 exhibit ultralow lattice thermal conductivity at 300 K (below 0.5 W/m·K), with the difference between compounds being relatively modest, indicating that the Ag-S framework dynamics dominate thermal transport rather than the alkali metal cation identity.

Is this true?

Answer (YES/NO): NO